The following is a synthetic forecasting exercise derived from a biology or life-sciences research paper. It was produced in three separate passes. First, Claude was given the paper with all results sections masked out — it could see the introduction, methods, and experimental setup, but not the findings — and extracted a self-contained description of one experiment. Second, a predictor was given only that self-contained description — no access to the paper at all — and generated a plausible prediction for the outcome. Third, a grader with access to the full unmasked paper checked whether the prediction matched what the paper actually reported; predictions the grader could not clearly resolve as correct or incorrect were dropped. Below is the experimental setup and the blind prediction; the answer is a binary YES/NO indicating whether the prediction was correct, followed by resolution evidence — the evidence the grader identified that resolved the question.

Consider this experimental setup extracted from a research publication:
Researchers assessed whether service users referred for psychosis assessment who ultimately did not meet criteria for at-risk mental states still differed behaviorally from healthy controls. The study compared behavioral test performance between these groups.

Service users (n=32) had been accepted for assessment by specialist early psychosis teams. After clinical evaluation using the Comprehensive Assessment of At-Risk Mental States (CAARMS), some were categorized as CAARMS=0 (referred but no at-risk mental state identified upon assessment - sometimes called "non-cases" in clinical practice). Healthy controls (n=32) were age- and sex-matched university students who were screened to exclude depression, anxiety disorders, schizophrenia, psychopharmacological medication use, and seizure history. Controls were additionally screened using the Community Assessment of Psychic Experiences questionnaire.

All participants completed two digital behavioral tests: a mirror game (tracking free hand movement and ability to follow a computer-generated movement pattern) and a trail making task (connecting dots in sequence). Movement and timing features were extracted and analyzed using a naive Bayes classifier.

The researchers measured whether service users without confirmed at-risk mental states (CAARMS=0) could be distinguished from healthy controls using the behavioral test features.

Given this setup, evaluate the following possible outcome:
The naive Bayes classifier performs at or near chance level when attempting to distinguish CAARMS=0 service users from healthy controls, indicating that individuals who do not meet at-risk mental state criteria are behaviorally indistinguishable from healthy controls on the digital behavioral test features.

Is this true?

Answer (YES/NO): NO